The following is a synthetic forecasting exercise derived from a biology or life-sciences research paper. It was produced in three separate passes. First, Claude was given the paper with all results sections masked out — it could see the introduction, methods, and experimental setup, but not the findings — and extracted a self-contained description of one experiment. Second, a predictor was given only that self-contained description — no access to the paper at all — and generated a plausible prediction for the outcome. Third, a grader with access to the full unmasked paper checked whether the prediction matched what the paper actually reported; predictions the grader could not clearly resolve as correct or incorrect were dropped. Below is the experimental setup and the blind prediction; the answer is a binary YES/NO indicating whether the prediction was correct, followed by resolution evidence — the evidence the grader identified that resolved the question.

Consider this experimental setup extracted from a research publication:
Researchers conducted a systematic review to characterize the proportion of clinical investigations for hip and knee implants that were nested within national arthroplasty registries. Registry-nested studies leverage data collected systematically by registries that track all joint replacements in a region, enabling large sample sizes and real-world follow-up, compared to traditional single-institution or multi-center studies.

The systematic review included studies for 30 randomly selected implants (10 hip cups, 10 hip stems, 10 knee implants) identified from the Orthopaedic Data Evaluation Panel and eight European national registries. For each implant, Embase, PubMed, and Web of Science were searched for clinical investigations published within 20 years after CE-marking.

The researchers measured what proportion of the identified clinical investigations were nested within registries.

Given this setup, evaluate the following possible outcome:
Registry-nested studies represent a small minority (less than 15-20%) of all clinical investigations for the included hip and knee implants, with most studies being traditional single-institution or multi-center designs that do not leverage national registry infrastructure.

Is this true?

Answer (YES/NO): YES